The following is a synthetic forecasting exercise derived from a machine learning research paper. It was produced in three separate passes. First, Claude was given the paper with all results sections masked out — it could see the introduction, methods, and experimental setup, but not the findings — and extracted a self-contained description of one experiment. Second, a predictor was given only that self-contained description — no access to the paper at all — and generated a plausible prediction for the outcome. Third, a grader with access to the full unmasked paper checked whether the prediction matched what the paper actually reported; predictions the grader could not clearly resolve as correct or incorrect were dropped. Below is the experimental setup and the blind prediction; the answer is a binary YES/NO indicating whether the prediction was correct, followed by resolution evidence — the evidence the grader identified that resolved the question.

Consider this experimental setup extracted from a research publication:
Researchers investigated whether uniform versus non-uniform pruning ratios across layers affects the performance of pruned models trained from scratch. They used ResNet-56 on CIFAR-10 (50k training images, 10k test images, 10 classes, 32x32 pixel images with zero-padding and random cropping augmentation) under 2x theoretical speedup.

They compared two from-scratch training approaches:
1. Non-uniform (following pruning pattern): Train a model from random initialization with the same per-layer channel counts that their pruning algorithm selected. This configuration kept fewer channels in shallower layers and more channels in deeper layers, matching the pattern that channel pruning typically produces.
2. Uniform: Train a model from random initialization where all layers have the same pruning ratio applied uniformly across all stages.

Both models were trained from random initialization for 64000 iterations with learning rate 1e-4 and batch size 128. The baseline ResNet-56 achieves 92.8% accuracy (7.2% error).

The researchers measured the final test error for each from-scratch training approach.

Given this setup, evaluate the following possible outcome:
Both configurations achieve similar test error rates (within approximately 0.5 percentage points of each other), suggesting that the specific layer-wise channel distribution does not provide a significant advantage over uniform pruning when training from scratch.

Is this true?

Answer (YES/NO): YES